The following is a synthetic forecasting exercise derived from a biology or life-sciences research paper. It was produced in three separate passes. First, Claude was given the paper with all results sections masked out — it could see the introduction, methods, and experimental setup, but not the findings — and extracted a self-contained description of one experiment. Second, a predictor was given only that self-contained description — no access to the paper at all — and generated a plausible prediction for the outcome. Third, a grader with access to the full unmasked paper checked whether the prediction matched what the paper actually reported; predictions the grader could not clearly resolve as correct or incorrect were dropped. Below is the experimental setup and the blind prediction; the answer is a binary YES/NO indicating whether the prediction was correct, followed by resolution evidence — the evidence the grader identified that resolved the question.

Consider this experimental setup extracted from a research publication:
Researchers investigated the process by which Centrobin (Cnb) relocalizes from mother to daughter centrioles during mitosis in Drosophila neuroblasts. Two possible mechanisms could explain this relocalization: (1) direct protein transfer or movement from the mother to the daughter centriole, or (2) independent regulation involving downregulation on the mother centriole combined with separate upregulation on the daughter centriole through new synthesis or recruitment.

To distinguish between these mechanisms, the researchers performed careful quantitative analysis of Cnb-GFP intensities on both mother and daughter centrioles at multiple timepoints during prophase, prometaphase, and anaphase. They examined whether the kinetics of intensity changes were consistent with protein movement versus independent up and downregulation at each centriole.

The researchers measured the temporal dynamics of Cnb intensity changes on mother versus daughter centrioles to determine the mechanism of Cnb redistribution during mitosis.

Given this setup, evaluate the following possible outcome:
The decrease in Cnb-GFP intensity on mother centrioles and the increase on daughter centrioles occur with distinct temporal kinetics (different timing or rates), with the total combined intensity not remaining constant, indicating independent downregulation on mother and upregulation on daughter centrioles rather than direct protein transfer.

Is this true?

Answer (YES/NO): NO